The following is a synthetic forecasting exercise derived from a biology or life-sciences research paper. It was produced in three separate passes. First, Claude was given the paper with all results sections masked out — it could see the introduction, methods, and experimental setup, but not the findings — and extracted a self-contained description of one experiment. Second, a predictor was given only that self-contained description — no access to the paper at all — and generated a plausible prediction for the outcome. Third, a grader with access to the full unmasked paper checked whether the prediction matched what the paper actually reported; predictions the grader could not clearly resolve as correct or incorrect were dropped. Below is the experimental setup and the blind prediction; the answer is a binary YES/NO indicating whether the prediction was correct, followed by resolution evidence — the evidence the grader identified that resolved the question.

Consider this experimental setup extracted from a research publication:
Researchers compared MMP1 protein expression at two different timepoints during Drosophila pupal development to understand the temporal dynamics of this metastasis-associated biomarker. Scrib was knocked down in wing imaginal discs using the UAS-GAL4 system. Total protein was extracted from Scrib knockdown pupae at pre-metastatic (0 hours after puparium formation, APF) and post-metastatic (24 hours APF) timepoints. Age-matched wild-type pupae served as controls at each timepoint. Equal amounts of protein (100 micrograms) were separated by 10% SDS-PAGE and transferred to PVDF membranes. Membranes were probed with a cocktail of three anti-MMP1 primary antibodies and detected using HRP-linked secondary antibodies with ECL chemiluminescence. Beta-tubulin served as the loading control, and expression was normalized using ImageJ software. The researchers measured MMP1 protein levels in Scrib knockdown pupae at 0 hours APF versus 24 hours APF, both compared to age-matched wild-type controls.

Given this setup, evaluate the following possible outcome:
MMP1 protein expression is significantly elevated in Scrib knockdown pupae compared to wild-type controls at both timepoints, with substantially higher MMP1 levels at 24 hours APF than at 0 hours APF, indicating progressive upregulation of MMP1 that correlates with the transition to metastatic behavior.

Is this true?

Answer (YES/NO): NO